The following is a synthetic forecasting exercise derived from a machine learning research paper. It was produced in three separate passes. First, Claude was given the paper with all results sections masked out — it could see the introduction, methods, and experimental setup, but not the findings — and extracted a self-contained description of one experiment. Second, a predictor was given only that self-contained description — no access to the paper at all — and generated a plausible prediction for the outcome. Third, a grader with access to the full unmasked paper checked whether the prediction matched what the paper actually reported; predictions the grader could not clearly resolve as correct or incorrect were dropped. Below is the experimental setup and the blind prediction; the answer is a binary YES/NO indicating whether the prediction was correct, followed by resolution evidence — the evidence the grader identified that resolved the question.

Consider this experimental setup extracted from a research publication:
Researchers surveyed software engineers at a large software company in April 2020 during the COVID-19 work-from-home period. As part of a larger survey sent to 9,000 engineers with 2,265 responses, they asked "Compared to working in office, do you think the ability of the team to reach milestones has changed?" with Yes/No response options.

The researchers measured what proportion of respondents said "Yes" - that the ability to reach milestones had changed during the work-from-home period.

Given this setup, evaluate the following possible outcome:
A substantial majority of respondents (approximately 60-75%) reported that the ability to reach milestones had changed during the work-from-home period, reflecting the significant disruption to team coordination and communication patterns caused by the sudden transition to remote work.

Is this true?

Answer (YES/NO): NO